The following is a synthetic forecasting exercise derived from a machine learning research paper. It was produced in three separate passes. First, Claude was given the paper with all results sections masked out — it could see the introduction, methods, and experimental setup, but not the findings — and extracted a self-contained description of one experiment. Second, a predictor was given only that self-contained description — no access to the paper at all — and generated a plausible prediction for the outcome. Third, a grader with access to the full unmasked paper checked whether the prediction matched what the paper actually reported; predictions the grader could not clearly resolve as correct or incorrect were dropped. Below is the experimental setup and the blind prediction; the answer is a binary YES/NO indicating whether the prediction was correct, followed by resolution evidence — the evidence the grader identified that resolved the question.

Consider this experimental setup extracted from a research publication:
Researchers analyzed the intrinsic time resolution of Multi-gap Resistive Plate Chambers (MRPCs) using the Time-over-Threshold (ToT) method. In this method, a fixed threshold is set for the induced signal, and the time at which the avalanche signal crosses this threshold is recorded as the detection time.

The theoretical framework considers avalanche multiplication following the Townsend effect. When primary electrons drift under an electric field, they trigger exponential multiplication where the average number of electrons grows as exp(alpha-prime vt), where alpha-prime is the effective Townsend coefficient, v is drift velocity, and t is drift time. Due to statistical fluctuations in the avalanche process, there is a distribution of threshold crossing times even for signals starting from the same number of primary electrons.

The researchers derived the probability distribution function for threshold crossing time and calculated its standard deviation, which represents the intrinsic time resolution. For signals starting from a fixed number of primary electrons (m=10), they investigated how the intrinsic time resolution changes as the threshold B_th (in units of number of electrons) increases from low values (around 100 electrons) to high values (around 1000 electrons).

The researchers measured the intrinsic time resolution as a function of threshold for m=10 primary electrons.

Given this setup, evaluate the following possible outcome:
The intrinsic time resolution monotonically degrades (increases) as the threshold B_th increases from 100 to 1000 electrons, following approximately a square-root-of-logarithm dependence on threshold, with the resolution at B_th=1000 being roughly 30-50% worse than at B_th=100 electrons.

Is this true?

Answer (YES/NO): NO